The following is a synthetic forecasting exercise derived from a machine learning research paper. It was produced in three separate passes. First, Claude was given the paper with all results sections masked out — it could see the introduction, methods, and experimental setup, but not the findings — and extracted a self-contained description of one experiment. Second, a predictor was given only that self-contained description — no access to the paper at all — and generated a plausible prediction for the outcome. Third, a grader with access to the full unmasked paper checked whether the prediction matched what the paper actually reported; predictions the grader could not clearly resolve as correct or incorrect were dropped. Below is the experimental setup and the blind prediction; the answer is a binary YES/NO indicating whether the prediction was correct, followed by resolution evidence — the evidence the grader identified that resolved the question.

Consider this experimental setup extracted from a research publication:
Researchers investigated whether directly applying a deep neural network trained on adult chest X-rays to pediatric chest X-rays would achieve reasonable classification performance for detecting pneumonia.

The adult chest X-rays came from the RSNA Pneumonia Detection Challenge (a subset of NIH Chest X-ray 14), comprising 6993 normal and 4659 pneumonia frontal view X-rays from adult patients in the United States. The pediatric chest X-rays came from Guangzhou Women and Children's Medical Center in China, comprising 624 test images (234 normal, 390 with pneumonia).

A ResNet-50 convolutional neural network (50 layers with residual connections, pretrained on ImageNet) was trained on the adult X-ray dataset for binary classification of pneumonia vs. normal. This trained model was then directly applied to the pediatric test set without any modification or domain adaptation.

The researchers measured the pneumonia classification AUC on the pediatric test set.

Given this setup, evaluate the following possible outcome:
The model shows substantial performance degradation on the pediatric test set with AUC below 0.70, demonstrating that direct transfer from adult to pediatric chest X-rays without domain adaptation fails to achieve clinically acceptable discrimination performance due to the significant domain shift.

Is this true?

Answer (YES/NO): NO